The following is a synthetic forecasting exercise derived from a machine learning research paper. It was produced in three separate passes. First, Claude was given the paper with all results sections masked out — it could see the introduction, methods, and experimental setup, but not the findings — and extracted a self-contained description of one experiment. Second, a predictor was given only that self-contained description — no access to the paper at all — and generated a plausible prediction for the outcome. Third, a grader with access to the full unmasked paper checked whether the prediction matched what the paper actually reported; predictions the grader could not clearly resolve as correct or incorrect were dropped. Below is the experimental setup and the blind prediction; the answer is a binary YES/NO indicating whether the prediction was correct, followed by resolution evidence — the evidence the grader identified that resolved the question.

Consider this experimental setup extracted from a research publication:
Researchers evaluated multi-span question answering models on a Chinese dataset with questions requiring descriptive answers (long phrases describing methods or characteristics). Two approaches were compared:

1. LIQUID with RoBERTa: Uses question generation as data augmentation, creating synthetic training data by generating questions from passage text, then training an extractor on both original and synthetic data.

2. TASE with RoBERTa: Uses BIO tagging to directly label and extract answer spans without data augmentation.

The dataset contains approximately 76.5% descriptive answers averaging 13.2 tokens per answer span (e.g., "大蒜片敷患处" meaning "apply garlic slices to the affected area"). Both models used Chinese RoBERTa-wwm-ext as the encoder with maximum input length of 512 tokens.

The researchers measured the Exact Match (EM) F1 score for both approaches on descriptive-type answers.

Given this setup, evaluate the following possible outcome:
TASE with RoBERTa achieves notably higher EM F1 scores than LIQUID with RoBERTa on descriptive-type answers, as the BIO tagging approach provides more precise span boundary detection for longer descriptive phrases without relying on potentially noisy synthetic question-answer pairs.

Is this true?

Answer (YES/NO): NO